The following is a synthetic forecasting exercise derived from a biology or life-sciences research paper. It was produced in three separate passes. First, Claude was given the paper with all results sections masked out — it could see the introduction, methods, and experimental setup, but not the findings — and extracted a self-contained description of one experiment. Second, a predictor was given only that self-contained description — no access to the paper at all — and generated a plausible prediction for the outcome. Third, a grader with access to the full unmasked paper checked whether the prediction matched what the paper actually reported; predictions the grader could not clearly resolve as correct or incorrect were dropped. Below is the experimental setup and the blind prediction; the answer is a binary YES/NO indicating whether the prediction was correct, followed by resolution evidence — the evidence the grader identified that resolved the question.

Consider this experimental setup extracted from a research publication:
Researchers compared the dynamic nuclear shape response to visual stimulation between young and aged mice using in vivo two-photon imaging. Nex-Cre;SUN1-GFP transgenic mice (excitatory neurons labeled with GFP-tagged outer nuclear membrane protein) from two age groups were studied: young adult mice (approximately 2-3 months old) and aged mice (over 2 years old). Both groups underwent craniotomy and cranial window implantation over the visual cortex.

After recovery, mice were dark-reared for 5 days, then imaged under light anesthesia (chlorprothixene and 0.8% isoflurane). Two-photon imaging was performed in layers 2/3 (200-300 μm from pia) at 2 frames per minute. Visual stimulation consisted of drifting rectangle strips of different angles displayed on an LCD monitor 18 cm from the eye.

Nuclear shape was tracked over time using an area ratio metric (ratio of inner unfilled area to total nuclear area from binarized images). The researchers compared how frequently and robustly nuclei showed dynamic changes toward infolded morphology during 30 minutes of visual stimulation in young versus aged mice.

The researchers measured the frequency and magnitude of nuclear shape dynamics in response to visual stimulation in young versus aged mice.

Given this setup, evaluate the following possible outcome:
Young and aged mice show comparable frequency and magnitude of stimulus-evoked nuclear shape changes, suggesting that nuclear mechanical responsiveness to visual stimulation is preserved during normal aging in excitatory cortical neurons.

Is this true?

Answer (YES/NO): NO